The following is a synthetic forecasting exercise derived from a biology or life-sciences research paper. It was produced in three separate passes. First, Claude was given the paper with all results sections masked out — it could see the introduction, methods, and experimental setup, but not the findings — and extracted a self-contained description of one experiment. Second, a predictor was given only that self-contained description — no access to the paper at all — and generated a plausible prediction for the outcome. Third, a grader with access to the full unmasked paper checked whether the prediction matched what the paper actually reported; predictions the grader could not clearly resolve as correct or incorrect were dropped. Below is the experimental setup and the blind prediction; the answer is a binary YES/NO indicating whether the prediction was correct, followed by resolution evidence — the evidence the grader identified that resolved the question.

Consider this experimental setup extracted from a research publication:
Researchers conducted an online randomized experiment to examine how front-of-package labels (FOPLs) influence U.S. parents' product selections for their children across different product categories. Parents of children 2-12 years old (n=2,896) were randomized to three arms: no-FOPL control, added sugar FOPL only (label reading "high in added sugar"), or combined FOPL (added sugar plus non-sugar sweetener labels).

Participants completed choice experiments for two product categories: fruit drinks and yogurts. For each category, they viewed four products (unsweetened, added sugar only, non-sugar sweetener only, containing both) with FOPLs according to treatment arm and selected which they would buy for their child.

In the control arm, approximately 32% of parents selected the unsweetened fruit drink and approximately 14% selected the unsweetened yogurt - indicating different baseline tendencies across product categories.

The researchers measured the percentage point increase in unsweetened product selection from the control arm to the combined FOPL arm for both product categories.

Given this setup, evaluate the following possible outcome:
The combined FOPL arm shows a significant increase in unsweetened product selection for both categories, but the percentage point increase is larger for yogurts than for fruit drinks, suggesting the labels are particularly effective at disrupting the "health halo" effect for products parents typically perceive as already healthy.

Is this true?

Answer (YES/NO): YES